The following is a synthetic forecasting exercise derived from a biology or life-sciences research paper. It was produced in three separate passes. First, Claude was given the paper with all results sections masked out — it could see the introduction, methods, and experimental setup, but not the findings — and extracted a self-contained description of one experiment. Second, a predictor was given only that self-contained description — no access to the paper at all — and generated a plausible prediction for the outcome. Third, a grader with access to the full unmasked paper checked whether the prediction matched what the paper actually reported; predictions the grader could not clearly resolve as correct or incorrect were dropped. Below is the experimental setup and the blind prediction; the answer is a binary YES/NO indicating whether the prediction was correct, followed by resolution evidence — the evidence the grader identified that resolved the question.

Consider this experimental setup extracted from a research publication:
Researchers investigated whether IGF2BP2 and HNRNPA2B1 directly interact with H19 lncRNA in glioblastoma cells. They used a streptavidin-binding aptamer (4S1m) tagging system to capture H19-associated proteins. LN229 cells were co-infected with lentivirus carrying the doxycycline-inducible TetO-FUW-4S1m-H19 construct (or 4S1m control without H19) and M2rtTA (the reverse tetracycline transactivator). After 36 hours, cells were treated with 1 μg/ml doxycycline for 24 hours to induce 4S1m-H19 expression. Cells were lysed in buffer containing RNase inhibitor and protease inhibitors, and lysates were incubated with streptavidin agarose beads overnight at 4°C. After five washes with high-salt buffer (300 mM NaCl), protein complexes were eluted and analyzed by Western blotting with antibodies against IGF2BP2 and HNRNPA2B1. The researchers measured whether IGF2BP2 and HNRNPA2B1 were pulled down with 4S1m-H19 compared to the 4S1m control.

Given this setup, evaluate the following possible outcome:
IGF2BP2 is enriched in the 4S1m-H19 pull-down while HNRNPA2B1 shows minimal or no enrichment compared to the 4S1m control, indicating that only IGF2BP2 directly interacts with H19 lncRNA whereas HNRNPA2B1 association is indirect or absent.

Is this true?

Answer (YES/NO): NO